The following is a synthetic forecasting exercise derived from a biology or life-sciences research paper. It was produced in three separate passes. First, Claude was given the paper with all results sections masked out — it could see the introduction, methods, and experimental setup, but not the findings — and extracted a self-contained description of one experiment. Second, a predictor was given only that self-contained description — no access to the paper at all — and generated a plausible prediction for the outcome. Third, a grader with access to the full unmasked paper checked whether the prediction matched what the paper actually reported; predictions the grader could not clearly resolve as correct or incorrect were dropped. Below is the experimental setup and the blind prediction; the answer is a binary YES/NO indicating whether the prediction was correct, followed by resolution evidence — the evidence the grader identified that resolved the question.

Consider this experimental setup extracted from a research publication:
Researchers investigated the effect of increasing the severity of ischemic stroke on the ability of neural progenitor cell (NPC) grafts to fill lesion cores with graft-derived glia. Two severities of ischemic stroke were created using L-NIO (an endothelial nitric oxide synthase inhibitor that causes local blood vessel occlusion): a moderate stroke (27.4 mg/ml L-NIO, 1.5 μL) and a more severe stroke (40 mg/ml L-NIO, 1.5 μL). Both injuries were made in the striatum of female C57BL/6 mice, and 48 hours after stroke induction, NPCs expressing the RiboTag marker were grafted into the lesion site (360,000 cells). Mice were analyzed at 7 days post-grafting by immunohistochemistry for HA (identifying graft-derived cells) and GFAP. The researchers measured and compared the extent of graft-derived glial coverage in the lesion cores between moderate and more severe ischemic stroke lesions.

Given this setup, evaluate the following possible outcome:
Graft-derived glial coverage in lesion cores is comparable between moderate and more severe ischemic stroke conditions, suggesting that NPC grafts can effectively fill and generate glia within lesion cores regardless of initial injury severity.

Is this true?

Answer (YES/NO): NO